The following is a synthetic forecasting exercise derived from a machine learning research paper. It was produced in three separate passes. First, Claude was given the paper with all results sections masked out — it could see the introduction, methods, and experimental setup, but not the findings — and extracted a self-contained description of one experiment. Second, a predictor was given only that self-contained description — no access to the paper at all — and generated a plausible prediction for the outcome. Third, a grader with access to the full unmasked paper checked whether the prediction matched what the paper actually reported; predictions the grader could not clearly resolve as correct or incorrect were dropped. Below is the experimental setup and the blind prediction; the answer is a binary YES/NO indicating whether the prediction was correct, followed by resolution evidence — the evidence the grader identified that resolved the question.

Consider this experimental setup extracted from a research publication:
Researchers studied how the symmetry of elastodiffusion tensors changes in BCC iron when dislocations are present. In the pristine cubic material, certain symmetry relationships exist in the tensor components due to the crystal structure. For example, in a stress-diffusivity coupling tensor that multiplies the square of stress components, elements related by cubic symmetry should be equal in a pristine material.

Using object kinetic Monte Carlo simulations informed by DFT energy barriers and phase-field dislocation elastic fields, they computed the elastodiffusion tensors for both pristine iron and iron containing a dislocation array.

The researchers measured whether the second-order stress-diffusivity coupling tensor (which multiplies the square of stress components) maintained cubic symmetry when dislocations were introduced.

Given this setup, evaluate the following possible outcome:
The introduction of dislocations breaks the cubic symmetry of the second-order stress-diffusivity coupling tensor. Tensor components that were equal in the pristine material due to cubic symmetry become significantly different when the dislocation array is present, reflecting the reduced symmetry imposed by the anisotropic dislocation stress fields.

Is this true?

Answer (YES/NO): YES